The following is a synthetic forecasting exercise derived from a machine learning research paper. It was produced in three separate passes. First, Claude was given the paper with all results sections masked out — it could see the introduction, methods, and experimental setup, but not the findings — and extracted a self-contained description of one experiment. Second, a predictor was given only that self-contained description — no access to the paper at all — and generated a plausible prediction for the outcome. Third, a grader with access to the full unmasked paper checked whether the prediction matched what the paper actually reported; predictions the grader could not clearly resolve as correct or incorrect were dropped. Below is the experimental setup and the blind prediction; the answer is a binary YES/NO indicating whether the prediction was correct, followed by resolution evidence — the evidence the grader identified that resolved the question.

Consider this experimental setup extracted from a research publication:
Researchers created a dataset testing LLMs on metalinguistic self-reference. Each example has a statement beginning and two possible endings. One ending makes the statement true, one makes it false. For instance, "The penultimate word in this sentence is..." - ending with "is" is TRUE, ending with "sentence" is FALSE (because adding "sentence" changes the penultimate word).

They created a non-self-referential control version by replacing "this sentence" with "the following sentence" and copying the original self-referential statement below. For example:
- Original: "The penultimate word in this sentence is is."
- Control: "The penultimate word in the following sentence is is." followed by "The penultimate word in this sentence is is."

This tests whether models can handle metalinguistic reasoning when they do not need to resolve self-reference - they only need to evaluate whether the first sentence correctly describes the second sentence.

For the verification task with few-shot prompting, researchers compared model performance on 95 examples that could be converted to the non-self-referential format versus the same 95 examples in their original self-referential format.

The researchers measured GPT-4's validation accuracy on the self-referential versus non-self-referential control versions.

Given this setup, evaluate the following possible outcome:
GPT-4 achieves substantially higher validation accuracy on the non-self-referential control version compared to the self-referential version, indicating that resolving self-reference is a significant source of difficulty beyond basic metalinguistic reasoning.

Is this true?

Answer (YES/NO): NO